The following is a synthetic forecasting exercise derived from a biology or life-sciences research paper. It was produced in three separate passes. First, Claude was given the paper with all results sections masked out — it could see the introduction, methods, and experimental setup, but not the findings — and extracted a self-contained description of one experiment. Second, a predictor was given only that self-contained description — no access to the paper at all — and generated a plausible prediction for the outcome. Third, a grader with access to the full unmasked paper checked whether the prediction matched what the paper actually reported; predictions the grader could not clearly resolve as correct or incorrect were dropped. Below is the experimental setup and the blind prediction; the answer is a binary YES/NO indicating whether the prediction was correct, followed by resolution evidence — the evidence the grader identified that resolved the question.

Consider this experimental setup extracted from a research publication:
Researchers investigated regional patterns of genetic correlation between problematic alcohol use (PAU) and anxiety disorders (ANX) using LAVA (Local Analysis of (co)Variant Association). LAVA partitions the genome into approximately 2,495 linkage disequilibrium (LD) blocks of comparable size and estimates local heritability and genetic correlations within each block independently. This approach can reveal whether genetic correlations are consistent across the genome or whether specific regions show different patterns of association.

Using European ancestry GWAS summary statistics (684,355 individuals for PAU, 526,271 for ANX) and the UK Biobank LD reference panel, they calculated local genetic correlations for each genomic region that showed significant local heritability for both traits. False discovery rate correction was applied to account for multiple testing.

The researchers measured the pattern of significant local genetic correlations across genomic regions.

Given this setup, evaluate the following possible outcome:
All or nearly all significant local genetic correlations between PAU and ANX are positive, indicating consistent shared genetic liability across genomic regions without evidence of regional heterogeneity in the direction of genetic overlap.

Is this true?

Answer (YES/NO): NO